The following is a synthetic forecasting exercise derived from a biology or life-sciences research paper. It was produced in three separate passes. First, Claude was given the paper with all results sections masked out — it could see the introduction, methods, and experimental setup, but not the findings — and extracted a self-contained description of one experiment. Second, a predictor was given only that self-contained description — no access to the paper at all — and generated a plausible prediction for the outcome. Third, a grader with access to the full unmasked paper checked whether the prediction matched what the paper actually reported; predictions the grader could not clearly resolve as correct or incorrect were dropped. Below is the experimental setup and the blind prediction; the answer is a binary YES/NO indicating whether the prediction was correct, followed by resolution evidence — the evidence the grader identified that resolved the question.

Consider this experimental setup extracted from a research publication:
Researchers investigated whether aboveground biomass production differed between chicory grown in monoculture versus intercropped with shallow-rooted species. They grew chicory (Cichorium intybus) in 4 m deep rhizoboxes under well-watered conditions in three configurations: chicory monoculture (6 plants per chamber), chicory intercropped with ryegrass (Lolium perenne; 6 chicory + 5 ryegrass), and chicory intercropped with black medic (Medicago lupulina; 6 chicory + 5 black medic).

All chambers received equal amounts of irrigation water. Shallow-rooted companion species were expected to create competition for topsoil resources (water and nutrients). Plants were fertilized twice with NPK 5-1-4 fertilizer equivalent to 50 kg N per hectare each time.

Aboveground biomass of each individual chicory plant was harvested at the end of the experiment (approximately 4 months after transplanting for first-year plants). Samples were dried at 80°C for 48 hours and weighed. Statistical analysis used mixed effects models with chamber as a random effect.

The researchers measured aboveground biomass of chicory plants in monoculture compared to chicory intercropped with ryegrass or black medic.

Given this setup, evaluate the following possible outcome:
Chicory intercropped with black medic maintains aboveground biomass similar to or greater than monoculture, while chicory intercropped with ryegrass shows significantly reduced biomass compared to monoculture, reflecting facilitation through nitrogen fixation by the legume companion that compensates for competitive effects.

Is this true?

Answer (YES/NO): NO